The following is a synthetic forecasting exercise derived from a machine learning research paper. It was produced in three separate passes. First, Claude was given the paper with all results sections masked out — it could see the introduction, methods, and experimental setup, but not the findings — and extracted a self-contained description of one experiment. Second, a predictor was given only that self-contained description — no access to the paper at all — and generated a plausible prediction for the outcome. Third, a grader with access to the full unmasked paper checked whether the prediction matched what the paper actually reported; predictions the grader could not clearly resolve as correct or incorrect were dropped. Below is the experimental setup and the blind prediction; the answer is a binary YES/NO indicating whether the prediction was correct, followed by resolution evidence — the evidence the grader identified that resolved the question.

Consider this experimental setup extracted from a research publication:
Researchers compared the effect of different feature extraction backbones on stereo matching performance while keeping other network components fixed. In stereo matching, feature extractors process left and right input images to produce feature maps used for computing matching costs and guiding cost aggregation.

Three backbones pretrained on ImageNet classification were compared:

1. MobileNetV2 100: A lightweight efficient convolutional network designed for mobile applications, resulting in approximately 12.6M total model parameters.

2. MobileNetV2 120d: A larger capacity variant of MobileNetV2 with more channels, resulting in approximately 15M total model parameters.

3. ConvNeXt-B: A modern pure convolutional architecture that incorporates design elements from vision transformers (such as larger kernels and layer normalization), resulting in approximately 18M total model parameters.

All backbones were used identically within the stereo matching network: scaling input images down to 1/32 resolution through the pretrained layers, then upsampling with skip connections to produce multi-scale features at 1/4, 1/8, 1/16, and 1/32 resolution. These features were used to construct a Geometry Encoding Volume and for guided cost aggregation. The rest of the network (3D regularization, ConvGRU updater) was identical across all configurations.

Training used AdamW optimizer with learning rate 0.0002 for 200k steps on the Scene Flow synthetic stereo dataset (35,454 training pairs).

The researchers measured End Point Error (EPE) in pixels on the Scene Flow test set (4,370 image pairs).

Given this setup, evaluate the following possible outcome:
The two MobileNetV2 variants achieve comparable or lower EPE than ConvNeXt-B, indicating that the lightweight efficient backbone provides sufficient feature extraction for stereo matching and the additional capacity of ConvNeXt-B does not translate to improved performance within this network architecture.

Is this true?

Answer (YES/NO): NO